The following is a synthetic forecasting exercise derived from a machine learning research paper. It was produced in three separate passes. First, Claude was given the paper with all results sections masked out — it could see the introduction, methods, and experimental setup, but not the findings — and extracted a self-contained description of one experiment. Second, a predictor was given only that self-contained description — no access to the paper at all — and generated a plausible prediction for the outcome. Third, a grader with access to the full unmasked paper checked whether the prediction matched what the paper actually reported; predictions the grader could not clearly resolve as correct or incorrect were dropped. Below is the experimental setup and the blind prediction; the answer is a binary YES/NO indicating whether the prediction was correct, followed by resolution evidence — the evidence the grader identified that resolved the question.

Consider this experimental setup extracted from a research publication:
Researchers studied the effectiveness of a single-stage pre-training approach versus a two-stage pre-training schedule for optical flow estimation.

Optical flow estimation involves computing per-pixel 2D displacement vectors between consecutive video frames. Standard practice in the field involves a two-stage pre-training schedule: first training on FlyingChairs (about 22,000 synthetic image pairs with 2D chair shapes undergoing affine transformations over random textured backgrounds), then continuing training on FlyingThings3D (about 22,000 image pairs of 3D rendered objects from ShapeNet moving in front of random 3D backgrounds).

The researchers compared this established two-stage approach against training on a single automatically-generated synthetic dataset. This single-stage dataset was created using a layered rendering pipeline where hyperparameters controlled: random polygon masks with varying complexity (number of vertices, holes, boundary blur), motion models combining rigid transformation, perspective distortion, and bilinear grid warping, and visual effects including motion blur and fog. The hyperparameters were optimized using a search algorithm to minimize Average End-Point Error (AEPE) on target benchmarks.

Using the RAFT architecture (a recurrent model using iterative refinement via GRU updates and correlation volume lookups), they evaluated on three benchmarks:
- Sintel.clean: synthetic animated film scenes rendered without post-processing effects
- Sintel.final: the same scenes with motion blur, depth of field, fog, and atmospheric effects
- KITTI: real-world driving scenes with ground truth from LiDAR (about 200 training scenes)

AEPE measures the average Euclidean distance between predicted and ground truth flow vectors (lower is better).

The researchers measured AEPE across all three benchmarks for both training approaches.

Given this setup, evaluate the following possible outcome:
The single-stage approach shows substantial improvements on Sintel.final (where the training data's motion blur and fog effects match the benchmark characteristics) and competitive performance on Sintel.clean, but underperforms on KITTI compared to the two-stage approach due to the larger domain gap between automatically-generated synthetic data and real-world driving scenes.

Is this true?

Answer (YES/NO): NO